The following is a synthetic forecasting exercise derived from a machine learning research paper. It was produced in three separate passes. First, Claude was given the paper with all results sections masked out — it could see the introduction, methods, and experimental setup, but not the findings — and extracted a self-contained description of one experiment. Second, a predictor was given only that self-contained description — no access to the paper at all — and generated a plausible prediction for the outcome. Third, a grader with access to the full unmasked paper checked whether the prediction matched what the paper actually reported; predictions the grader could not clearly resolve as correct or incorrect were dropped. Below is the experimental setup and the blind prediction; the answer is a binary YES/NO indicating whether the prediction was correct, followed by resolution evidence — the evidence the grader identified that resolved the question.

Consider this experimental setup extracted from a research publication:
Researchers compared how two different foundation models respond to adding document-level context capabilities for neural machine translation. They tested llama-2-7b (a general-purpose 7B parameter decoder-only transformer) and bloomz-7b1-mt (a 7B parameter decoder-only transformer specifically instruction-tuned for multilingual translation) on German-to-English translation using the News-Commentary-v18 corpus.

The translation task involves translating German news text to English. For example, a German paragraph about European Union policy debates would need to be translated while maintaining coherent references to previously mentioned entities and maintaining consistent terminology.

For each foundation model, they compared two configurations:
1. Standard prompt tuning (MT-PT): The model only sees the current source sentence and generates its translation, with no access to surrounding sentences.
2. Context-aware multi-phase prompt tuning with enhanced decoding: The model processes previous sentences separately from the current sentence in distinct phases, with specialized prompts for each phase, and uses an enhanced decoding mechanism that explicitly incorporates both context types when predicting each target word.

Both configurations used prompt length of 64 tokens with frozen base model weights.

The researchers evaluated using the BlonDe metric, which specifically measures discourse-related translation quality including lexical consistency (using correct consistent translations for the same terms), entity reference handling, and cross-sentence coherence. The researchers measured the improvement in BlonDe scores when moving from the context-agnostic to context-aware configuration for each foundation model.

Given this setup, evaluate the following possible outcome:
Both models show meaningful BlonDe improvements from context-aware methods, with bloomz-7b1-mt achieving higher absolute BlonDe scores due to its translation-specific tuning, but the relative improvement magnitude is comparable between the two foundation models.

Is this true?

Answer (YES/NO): NO